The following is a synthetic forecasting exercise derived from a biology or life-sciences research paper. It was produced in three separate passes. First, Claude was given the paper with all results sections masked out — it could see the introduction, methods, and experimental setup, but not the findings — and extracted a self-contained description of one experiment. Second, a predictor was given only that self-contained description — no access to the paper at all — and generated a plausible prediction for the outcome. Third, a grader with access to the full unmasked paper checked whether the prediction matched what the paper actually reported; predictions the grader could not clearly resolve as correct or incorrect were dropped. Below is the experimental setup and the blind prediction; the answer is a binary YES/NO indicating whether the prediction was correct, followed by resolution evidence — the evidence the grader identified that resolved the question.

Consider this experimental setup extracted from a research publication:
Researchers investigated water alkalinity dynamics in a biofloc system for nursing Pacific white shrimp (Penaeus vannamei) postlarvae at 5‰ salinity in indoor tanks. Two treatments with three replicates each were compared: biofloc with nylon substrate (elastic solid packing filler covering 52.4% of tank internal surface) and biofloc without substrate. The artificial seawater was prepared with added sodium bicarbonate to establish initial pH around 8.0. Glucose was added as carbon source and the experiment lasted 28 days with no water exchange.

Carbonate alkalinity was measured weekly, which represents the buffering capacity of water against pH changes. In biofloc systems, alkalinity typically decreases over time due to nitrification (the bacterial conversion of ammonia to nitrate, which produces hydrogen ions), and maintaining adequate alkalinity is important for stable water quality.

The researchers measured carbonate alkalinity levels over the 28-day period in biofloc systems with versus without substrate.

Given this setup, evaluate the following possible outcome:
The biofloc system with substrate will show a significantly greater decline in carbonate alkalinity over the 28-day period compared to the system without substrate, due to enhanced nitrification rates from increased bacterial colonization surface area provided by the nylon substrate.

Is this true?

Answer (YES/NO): NO